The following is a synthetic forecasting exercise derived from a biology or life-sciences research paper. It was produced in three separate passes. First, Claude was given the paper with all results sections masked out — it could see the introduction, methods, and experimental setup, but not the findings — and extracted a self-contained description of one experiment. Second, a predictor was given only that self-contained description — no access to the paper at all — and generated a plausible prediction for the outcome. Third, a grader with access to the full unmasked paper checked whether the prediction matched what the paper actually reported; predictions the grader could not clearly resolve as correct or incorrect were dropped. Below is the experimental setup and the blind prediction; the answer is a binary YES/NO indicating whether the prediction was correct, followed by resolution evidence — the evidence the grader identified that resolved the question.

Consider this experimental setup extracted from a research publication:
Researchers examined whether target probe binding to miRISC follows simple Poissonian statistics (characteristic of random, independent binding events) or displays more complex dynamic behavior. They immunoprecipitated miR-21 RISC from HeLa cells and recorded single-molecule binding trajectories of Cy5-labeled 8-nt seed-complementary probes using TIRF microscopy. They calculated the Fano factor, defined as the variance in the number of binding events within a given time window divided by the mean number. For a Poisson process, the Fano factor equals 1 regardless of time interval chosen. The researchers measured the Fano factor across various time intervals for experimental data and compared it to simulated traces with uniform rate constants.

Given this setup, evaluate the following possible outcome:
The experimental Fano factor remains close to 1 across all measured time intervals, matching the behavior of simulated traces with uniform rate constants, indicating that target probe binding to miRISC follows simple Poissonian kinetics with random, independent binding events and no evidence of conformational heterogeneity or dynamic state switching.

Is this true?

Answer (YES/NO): NO